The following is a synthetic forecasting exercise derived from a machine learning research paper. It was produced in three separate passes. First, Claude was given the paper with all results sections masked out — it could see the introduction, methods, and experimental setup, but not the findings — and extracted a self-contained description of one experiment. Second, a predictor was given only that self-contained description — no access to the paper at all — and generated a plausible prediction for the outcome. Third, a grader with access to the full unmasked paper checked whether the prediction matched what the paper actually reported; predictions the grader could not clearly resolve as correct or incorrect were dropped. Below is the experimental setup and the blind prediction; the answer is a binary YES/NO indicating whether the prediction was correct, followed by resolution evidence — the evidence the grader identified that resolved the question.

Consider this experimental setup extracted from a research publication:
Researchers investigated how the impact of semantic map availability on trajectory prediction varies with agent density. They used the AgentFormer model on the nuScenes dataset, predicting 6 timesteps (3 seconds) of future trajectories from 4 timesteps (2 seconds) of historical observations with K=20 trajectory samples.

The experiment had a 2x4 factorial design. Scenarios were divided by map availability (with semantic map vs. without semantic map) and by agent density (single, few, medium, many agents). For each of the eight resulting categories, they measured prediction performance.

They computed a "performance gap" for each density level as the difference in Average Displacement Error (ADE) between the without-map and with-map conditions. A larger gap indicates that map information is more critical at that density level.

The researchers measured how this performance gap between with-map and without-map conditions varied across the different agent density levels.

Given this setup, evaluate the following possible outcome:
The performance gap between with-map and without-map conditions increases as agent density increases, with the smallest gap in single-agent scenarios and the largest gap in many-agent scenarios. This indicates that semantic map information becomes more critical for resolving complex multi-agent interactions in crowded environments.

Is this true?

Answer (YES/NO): NO